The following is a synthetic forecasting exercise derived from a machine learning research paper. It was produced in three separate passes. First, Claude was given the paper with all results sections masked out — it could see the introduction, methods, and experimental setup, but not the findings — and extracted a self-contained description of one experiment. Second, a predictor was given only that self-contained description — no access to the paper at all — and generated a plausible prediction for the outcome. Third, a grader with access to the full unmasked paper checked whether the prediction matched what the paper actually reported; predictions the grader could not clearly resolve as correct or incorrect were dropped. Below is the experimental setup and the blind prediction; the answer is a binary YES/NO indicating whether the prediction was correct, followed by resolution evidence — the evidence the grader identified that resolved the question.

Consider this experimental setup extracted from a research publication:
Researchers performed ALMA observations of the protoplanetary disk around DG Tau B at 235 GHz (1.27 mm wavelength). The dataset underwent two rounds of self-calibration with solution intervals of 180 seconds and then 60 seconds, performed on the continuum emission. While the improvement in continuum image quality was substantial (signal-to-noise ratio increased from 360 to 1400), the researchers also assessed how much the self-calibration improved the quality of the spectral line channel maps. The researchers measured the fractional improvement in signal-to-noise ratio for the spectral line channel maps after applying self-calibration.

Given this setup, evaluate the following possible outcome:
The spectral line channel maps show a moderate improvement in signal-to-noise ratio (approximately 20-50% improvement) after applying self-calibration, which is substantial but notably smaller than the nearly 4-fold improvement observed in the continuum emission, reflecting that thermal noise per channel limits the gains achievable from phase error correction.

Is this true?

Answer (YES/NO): NO